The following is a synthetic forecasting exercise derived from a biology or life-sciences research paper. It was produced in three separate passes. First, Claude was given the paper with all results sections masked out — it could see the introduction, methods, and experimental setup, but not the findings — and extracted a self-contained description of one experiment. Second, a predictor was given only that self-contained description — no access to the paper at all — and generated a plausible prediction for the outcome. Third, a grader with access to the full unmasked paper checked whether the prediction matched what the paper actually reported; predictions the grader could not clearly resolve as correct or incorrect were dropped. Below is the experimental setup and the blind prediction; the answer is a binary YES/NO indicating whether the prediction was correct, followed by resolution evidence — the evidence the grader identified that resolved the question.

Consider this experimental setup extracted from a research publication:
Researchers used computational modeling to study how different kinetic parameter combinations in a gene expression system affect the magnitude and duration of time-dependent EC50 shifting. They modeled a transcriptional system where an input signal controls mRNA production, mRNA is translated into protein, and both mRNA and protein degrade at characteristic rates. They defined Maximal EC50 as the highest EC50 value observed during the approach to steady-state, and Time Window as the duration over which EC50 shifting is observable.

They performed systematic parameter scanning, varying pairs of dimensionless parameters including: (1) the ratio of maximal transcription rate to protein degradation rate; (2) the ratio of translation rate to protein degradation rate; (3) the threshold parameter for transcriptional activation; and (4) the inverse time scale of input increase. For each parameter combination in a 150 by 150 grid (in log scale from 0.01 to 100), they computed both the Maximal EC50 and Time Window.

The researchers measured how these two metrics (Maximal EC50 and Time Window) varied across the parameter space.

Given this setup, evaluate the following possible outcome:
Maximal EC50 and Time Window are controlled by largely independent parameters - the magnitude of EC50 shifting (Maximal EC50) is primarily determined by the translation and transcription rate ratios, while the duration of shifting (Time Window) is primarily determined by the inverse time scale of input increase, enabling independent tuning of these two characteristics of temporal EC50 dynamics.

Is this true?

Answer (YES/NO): NO